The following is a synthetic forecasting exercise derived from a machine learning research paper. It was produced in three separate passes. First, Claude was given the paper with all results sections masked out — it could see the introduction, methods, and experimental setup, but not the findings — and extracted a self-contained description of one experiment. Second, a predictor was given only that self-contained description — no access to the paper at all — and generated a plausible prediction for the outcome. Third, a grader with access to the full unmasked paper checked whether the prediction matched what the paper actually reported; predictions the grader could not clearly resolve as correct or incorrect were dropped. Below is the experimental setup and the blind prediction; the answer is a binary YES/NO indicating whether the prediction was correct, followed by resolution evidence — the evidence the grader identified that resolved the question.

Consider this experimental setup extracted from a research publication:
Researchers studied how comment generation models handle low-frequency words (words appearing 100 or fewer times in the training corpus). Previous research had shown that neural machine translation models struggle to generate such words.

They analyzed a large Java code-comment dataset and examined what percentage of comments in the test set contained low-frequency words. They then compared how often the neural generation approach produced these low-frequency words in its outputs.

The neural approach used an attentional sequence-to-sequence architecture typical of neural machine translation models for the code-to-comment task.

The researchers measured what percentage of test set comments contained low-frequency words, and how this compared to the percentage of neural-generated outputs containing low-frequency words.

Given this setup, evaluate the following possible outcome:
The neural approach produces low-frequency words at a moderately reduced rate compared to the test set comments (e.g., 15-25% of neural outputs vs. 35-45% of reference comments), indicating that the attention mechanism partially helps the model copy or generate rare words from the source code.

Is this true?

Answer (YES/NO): NO